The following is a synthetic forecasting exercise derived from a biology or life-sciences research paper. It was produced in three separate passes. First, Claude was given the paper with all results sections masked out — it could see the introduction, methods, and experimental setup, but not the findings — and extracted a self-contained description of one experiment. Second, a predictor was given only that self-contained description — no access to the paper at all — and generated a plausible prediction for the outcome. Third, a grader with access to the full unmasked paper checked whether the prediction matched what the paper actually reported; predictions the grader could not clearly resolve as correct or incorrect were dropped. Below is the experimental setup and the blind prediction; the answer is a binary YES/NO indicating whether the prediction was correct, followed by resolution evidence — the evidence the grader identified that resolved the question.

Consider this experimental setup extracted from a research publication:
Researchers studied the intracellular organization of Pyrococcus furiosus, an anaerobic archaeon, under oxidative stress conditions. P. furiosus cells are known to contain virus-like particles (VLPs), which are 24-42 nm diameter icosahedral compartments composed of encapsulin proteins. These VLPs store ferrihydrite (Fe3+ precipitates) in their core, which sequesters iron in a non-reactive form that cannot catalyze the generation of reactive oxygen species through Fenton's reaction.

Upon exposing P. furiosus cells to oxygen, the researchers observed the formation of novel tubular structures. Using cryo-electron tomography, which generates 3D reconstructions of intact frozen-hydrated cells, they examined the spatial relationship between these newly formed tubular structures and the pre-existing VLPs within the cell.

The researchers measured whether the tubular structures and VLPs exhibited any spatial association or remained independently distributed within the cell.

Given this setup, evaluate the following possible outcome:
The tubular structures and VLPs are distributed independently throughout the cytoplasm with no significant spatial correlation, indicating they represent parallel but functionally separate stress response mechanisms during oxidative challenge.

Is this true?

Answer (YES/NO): NO